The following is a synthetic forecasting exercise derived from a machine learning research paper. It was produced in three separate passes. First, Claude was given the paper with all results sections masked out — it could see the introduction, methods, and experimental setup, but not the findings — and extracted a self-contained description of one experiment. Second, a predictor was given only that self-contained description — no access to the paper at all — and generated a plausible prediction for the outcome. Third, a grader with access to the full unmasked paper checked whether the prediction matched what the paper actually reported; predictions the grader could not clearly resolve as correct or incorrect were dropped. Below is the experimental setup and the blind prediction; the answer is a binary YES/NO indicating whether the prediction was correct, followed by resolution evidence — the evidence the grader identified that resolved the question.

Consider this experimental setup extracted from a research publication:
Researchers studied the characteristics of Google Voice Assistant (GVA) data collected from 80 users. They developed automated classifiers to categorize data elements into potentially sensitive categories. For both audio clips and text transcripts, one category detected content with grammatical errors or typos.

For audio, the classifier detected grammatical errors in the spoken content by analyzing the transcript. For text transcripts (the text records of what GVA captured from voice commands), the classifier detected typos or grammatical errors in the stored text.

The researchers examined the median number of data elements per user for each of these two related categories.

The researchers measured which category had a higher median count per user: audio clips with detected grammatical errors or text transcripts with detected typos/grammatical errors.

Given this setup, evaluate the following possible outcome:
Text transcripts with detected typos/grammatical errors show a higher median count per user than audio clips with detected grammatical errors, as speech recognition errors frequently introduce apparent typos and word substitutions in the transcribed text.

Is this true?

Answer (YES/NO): NO